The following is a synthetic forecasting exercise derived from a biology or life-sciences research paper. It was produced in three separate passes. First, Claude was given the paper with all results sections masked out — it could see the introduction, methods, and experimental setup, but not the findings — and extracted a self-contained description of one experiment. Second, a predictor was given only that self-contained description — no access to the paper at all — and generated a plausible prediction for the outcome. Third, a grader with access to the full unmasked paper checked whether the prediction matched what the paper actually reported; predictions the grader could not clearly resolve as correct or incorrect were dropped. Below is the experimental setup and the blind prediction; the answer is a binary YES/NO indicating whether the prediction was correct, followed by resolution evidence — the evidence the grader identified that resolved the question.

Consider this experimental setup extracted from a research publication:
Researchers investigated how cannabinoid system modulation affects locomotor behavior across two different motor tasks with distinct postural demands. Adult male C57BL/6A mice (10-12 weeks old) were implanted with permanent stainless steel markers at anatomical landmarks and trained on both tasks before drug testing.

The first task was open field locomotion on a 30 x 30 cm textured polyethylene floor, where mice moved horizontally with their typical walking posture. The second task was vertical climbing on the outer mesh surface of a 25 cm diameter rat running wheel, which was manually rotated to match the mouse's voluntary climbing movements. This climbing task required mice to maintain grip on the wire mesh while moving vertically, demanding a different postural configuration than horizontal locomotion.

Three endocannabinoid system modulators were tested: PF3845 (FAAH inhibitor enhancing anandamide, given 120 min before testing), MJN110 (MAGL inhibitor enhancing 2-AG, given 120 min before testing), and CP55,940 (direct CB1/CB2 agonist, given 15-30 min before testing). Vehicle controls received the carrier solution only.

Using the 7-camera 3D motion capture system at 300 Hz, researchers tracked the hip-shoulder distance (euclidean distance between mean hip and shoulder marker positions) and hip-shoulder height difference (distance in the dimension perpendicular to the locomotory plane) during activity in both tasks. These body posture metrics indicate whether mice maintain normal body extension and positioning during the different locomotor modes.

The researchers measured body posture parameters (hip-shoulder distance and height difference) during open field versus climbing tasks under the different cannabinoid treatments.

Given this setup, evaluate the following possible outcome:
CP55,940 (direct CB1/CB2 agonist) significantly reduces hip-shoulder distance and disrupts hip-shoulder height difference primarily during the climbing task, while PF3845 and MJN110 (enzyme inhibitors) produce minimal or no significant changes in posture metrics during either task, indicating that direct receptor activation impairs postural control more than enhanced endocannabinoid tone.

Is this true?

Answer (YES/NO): NO